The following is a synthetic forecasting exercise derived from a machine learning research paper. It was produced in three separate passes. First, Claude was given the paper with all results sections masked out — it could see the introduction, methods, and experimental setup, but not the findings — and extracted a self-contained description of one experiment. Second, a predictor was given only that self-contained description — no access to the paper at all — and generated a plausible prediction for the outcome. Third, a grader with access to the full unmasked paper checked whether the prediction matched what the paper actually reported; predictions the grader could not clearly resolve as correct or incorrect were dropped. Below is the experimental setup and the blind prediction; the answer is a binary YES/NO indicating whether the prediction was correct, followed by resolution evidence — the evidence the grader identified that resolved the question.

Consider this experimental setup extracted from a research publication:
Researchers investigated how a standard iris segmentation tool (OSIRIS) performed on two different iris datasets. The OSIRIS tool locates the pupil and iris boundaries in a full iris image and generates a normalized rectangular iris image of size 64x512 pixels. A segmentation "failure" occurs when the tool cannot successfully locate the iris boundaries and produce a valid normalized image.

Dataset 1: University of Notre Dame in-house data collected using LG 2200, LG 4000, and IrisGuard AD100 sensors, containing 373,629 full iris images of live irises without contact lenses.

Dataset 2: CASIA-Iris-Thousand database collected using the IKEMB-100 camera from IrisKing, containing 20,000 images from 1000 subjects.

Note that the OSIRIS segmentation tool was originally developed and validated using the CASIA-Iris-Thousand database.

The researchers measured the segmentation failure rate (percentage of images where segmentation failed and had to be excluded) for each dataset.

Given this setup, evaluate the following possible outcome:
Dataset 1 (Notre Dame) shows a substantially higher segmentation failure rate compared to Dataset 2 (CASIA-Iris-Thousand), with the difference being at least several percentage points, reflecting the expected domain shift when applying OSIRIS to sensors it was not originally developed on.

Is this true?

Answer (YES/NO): NO